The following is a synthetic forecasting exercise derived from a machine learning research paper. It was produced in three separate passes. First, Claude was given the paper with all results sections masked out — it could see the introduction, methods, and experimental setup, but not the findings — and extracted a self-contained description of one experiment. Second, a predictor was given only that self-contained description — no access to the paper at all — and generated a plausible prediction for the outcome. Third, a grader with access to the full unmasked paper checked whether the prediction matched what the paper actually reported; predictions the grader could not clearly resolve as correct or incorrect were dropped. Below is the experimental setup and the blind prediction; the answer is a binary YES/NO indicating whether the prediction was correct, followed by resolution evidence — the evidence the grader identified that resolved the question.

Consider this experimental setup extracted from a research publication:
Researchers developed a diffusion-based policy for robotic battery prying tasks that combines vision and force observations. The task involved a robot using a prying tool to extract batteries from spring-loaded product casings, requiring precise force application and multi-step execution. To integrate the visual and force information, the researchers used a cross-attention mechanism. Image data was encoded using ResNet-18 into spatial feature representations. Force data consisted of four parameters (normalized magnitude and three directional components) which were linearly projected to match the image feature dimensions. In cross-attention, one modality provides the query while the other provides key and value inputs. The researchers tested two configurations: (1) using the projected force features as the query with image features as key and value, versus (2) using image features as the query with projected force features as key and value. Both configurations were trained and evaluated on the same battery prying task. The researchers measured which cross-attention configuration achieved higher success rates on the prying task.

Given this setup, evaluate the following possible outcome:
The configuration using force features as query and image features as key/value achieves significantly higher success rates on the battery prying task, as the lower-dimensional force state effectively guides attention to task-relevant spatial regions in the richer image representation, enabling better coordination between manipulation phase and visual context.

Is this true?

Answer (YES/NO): YES